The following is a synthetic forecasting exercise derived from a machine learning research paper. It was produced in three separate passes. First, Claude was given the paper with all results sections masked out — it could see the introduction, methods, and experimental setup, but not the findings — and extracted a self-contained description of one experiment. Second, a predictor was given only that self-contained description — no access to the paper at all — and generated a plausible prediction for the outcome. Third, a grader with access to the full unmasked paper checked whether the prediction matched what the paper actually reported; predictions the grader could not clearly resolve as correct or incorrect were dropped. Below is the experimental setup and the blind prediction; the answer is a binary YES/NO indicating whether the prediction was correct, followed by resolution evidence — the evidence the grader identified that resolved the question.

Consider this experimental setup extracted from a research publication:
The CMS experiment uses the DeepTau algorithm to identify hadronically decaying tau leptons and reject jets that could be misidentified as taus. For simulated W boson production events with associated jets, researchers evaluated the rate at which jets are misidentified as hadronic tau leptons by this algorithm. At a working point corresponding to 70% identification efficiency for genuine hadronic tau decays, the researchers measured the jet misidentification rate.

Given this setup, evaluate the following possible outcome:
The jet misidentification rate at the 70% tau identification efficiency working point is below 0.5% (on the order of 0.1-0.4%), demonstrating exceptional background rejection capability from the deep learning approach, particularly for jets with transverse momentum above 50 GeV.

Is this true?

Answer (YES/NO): NO